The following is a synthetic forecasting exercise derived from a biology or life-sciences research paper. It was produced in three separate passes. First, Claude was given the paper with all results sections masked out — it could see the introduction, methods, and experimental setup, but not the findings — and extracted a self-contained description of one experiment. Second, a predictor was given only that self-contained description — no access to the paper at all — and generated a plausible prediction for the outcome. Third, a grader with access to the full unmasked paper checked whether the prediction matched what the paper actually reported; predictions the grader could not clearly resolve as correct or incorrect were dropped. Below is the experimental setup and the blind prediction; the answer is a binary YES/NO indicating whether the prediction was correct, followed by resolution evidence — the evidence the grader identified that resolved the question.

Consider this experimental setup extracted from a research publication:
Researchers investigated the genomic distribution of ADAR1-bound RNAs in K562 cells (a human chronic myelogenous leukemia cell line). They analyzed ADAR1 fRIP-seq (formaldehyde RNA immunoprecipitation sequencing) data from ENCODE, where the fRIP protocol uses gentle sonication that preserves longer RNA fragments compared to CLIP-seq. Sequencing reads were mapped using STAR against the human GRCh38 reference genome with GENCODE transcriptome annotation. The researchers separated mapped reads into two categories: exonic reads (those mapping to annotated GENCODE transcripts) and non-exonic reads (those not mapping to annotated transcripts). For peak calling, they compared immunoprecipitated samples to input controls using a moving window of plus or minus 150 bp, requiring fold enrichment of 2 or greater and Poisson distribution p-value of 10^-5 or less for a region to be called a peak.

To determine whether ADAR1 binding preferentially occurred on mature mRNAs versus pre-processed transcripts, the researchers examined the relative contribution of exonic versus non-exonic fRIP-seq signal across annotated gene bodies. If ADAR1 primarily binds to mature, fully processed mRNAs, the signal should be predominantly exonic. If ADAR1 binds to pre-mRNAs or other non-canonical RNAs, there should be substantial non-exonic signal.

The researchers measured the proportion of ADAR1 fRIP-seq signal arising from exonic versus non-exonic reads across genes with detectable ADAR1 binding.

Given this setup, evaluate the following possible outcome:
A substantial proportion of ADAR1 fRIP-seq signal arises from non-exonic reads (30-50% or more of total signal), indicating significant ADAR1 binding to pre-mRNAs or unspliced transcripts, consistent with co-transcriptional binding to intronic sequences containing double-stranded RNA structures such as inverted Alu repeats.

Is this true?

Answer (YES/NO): YES